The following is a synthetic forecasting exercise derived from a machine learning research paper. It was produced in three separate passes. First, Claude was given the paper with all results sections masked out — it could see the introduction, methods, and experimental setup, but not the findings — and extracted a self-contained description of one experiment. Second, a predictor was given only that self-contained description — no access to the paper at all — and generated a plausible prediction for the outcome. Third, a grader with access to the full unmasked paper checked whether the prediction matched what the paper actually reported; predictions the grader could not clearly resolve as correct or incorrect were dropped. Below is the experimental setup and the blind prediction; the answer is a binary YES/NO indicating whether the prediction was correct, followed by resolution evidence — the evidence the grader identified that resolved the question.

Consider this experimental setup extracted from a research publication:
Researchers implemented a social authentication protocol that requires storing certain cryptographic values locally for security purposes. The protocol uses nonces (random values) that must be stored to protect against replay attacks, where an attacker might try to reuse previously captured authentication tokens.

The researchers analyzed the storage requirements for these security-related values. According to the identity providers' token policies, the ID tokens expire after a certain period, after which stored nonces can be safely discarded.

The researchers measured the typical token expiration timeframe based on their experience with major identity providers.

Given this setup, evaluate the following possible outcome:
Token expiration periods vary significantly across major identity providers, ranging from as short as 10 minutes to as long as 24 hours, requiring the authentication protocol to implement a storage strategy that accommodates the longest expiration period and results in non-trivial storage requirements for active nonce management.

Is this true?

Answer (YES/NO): NO